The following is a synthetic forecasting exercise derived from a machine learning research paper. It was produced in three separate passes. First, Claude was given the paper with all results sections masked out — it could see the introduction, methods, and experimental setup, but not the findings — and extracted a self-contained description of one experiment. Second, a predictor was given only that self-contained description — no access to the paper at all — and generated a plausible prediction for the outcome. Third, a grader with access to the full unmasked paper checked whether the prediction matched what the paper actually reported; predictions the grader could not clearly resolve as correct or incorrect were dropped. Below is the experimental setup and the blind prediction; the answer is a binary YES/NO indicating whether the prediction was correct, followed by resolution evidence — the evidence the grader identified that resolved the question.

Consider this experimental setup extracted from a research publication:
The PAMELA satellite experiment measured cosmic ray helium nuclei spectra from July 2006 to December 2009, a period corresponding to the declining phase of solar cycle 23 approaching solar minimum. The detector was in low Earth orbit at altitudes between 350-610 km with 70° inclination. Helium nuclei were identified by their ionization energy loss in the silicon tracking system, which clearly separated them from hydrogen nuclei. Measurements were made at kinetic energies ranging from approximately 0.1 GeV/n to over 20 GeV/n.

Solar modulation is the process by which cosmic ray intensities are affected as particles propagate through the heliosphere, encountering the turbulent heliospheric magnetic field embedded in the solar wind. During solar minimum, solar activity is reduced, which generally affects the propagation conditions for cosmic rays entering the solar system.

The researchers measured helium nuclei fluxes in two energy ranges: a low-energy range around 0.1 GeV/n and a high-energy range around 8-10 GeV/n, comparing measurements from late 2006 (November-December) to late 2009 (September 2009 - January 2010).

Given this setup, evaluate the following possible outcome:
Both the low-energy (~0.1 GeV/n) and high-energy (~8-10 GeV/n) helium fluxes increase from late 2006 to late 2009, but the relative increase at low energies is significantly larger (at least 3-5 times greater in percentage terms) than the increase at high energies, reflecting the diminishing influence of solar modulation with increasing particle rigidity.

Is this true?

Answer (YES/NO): NO